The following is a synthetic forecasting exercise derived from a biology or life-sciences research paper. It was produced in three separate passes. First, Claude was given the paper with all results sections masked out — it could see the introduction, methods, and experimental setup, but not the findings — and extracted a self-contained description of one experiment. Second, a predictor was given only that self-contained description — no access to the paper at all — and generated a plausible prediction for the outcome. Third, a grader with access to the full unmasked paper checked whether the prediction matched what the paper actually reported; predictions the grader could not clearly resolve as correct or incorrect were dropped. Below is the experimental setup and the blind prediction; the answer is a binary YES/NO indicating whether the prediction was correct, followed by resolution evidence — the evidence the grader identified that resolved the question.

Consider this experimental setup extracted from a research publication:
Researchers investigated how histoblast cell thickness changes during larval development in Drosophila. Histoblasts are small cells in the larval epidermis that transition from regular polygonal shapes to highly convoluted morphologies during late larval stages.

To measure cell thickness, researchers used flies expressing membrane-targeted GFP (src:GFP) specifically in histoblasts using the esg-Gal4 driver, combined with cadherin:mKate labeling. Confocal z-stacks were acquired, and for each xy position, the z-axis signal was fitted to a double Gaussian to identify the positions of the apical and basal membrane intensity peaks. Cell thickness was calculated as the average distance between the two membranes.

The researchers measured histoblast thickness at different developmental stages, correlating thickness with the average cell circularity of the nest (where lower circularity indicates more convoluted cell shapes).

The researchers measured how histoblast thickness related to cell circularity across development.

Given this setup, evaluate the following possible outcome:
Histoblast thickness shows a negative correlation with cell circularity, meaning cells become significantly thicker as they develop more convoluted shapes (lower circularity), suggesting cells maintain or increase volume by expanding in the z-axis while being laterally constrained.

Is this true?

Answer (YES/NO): YES